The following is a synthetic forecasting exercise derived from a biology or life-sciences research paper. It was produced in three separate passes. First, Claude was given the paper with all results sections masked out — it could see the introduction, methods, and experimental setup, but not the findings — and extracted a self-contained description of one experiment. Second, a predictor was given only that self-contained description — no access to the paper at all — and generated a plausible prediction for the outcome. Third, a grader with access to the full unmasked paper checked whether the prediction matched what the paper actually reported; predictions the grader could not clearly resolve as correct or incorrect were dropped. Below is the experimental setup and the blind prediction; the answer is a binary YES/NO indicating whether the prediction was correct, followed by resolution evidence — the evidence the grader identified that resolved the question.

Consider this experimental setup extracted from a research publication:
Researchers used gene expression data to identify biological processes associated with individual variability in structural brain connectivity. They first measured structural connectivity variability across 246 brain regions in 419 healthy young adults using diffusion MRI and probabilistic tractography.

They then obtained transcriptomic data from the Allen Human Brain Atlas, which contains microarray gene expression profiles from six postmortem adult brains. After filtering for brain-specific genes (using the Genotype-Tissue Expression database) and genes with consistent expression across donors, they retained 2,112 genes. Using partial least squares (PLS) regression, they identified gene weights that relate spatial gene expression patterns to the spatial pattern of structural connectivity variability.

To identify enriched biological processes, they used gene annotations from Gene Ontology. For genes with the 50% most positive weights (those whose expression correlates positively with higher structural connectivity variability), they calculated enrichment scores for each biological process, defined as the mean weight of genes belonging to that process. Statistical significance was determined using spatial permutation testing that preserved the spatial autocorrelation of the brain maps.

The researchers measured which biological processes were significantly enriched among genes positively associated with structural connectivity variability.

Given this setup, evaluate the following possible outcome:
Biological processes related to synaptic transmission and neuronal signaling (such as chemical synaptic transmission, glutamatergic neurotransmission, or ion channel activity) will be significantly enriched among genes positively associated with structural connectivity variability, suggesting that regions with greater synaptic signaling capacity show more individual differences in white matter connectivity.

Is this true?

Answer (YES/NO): YES